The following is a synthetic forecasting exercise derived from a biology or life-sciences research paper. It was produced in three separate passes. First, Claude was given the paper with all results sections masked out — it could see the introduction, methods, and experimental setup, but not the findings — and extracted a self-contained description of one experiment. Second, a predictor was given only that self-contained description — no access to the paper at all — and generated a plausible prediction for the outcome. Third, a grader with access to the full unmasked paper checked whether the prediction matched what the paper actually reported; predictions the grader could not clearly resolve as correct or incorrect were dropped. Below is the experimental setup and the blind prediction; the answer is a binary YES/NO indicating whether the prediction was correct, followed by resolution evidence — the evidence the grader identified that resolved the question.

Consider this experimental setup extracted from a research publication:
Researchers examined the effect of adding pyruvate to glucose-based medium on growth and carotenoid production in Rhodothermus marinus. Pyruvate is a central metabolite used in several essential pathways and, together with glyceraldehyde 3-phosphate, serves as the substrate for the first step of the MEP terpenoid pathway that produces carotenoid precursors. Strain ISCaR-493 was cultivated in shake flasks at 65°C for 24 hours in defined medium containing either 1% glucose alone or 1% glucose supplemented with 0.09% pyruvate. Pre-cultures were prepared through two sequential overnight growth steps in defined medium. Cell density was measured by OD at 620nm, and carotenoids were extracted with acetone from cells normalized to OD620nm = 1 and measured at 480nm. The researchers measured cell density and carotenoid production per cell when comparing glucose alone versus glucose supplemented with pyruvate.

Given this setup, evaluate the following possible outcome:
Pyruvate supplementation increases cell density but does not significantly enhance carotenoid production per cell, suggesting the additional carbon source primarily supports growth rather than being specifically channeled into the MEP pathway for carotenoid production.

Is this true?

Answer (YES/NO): NO